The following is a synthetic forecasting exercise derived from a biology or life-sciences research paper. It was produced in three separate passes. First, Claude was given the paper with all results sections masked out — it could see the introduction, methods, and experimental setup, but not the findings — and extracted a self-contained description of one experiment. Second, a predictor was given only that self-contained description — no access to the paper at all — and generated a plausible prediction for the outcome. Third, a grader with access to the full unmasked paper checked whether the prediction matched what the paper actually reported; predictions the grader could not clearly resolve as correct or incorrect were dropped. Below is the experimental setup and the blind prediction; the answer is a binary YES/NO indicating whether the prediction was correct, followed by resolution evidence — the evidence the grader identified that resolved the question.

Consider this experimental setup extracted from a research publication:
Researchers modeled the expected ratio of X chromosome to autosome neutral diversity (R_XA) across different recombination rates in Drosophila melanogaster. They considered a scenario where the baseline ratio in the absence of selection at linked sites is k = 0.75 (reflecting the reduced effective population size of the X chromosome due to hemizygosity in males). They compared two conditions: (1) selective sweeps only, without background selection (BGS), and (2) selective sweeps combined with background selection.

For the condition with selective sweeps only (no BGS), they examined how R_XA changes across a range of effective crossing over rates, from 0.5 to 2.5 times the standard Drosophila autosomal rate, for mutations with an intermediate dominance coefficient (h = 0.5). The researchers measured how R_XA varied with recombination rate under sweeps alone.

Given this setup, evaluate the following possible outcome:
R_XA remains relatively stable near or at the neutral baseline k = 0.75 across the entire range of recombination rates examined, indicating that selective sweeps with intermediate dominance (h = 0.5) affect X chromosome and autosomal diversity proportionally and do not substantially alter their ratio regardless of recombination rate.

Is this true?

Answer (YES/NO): YES